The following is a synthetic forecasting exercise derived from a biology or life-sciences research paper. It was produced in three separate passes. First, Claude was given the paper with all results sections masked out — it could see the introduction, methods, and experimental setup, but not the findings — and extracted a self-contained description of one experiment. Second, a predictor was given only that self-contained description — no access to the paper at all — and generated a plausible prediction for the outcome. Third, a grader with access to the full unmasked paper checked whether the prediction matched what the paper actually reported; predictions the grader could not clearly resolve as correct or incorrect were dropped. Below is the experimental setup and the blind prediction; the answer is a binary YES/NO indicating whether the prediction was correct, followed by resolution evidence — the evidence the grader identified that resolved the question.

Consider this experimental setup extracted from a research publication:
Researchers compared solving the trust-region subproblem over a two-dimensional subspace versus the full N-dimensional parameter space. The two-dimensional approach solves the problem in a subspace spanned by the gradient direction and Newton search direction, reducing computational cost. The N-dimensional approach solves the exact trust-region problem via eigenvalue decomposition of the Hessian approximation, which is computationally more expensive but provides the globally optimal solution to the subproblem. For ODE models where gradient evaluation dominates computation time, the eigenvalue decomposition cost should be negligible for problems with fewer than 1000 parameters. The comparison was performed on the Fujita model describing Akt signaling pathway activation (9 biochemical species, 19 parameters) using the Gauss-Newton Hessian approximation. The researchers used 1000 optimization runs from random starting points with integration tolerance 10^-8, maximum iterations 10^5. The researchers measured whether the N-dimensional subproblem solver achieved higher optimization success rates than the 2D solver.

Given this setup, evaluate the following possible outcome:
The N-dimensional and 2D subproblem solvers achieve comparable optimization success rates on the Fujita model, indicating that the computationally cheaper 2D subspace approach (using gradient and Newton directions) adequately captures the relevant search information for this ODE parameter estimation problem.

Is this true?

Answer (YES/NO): NO